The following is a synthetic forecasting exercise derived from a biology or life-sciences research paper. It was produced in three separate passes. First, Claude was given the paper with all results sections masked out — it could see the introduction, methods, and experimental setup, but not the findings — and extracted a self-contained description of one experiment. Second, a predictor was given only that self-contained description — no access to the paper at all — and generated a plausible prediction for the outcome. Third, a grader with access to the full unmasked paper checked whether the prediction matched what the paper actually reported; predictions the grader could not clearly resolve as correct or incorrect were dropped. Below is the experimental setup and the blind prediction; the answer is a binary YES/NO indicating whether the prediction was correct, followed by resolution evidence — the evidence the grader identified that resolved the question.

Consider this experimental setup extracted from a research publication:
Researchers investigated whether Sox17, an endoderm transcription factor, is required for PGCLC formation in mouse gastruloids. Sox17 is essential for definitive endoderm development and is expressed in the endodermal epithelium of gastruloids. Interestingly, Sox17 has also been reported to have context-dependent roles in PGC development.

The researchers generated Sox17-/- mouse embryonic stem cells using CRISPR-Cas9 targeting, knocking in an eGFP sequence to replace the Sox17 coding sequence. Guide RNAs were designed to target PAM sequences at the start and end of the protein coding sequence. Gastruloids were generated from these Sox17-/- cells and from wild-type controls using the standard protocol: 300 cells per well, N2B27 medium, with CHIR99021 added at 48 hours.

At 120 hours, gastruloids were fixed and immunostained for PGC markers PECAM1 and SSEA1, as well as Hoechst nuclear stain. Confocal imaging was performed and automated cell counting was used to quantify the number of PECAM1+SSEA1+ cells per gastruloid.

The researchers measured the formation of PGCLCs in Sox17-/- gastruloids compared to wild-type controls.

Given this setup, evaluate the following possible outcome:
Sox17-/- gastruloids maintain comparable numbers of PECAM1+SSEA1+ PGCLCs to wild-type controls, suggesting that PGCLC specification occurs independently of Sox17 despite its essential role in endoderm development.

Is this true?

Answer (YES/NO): YES